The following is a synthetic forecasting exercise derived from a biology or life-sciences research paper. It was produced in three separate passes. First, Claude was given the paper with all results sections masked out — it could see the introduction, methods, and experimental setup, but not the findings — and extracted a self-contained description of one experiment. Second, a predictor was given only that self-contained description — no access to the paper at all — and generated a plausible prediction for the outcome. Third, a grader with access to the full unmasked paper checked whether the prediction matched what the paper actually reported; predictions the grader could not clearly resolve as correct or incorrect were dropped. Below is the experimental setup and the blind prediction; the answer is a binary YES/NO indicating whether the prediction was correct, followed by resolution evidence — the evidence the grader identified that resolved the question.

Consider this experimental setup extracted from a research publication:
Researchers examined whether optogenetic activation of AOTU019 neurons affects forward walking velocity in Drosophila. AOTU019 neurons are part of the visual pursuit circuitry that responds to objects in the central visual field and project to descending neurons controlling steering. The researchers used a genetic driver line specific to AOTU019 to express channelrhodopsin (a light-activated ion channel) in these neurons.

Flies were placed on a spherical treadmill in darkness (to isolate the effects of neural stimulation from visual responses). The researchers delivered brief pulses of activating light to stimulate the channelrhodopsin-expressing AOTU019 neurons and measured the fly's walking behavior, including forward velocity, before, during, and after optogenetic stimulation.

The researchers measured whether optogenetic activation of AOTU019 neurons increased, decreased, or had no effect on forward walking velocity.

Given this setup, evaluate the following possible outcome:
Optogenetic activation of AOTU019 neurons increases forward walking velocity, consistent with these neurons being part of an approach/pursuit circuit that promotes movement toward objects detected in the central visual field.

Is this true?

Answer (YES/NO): YES